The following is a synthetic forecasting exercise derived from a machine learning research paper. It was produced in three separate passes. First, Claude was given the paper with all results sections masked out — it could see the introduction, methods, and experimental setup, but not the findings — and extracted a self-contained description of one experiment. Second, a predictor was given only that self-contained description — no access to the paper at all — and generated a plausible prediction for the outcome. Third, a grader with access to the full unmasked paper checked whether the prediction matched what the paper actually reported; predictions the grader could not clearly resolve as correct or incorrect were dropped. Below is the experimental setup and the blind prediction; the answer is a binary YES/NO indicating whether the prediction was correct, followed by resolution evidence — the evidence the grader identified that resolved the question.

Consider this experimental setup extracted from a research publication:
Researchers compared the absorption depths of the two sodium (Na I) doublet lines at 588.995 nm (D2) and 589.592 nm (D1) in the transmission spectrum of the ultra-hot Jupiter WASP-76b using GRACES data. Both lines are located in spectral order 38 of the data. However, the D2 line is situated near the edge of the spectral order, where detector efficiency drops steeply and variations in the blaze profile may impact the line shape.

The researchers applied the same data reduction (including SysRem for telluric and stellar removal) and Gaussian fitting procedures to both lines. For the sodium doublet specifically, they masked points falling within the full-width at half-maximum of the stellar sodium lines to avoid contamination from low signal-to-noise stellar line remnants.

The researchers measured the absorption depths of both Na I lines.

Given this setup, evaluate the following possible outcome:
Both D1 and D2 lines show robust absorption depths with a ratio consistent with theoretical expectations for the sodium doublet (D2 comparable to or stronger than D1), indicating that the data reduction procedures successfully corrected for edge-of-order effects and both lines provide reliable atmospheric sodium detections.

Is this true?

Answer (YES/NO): NO